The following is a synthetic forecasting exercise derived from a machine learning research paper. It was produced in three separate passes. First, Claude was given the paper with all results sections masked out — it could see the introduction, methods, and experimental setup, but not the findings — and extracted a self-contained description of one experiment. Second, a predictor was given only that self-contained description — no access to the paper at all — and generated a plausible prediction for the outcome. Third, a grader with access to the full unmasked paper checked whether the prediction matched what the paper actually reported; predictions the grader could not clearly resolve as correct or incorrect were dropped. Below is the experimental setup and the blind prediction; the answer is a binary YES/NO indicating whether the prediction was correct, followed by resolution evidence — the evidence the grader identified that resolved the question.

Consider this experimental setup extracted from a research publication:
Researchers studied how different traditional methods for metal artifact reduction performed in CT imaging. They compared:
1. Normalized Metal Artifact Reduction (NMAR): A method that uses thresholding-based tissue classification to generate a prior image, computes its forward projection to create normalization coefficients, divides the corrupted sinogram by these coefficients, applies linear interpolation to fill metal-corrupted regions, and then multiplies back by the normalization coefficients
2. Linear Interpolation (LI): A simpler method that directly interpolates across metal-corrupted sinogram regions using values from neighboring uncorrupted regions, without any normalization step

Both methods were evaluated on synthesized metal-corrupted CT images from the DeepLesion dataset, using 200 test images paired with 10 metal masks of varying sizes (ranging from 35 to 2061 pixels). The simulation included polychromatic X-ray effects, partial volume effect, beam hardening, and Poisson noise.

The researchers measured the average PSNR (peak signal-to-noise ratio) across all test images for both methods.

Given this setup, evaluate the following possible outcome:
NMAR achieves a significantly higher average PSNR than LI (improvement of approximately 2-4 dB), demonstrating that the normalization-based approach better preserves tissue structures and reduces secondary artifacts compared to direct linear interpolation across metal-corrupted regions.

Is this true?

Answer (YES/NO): NO